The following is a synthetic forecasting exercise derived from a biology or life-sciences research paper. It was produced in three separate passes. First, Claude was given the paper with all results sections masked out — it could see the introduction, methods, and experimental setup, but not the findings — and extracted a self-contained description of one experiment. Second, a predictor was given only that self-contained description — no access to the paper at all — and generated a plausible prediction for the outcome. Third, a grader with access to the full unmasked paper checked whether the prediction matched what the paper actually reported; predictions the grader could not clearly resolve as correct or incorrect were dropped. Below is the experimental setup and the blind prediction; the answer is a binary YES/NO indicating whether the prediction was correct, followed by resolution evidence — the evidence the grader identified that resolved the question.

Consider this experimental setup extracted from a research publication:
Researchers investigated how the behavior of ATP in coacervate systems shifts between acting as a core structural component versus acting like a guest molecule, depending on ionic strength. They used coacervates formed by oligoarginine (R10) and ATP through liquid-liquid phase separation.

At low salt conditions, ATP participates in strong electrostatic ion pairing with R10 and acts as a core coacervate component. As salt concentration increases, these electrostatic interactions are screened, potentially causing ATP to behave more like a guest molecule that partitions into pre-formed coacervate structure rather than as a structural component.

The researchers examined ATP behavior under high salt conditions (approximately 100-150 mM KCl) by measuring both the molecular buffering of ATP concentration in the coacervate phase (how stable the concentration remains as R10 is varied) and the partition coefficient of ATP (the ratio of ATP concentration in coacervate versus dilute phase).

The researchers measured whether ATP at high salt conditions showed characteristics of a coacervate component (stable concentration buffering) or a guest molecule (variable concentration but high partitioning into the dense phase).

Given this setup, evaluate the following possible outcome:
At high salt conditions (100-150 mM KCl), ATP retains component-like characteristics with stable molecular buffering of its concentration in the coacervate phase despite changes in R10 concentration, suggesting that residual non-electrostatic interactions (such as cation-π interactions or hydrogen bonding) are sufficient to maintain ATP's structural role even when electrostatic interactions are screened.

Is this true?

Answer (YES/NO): NO